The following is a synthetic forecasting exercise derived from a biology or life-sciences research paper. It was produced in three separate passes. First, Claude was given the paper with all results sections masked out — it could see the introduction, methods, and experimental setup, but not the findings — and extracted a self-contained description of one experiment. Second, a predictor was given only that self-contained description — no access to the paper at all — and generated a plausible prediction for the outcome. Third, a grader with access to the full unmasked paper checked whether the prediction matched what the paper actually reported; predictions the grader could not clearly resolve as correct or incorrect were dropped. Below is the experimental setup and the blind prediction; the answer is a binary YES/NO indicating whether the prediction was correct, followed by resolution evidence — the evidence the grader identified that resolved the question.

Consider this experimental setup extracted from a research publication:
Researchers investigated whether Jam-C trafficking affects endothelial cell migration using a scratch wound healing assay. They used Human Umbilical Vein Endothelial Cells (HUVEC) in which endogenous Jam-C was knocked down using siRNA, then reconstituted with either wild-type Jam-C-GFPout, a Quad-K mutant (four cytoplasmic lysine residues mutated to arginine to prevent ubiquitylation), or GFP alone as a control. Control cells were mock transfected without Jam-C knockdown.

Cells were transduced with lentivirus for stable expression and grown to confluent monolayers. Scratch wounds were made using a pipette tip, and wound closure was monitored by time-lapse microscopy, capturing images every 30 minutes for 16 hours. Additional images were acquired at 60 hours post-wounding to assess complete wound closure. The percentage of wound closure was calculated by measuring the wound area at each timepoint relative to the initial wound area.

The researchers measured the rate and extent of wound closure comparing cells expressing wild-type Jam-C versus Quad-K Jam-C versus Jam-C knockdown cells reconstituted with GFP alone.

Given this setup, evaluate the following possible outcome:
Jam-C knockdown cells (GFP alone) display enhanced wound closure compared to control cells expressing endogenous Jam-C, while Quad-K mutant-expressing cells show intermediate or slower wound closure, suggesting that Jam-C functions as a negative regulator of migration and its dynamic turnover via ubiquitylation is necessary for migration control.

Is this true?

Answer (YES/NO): NO